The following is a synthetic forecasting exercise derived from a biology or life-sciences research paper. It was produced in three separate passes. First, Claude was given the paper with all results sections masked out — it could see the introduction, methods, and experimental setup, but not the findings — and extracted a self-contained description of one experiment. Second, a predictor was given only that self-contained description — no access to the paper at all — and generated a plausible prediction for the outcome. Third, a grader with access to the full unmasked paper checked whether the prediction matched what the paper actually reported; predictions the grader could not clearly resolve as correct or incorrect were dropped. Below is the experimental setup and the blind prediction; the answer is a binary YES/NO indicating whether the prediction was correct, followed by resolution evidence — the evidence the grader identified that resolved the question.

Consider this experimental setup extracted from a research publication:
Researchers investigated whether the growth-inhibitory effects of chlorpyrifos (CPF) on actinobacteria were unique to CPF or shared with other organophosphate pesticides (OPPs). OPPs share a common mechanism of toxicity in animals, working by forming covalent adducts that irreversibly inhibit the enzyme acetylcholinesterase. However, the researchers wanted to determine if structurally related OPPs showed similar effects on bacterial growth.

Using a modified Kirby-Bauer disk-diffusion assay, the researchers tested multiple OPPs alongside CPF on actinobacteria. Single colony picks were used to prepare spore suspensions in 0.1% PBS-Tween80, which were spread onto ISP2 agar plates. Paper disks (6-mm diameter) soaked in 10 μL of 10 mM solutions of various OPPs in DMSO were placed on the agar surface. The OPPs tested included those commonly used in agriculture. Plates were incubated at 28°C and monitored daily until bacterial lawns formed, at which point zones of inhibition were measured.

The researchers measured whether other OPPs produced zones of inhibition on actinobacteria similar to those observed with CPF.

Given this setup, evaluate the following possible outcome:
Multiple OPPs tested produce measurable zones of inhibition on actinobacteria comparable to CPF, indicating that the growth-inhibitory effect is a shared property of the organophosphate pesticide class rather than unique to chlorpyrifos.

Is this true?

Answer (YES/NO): NO